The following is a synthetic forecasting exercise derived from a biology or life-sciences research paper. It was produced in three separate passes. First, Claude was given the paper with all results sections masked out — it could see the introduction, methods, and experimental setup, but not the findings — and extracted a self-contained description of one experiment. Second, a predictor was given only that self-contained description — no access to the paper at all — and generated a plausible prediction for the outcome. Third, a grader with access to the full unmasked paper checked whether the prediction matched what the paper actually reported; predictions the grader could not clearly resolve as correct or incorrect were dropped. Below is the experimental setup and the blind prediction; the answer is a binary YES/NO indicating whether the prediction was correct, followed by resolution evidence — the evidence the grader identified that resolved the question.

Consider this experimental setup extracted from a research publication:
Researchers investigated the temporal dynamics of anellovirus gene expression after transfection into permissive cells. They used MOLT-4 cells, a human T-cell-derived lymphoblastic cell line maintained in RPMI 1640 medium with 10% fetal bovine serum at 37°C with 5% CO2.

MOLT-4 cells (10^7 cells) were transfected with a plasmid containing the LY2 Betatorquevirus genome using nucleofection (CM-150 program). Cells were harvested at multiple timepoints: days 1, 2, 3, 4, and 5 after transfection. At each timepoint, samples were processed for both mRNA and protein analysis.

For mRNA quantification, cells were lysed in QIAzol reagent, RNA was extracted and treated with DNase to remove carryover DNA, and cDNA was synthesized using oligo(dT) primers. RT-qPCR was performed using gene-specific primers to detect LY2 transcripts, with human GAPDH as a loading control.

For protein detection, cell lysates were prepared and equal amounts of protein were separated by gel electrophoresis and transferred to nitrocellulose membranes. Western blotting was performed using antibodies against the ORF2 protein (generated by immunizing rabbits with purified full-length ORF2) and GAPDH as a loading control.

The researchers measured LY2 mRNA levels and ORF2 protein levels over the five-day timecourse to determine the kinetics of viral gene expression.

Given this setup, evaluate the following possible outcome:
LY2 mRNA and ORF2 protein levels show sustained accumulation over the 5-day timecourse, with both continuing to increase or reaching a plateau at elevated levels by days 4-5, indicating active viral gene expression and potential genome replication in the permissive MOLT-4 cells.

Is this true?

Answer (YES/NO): NO